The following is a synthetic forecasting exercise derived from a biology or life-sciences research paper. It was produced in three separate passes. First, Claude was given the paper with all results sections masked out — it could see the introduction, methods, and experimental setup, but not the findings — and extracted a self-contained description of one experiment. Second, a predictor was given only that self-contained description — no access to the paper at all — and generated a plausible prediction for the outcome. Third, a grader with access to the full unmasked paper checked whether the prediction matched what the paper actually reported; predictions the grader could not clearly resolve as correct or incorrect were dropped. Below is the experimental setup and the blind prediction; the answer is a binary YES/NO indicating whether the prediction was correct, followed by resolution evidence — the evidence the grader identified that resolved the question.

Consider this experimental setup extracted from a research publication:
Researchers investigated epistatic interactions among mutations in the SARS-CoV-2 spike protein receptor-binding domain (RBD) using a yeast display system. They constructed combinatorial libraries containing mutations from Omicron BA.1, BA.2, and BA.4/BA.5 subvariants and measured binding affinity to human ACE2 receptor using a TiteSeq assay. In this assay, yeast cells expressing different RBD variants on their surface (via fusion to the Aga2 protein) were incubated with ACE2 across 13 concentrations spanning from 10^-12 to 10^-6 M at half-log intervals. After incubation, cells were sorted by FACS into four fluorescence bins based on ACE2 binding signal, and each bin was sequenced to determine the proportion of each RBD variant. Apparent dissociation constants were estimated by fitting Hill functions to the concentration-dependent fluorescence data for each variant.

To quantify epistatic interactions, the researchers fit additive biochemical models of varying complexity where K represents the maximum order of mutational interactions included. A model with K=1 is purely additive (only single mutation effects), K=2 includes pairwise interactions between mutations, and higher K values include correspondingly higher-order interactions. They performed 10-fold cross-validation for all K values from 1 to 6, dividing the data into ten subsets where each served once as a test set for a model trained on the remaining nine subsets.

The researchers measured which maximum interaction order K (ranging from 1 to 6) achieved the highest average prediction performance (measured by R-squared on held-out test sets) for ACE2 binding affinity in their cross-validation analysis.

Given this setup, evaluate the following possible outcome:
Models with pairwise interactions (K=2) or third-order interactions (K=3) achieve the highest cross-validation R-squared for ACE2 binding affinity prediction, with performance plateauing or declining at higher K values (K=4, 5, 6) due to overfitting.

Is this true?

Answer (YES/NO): NO